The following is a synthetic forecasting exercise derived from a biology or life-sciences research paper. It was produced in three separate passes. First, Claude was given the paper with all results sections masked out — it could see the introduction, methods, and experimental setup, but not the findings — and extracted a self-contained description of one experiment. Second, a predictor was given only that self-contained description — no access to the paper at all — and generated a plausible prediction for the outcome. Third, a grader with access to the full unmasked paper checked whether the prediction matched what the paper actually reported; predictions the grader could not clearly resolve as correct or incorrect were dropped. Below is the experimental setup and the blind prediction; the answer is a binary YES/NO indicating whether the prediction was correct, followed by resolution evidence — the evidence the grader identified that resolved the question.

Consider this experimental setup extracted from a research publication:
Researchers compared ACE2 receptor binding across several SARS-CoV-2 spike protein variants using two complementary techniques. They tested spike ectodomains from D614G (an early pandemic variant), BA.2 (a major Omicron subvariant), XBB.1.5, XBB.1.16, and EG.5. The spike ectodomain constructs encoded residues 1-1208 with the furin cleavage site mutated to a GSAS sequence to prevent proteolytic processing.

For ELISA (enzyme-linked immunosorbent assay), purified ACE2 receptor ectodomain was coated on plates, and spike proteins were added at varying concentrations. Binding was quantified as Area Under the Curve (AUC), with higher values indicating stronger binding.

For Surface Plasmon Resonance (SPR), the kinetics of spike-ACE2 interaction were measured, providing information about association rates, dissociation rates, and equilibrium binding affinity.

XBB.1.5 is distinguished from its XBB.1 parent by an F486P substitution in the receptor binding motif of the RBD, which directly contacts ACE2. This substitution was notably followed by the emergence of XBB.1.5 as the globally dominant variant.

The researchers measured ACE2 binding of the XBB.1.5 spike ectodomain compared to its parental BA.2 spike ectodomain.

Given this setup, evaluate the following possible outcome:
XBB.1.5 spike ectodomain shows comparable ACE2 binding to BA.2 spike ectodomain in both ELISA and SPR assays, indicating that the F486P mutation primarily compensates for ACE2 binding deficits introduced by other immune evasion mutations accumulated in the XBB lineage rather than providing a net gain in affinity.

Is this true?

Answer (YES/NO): NO